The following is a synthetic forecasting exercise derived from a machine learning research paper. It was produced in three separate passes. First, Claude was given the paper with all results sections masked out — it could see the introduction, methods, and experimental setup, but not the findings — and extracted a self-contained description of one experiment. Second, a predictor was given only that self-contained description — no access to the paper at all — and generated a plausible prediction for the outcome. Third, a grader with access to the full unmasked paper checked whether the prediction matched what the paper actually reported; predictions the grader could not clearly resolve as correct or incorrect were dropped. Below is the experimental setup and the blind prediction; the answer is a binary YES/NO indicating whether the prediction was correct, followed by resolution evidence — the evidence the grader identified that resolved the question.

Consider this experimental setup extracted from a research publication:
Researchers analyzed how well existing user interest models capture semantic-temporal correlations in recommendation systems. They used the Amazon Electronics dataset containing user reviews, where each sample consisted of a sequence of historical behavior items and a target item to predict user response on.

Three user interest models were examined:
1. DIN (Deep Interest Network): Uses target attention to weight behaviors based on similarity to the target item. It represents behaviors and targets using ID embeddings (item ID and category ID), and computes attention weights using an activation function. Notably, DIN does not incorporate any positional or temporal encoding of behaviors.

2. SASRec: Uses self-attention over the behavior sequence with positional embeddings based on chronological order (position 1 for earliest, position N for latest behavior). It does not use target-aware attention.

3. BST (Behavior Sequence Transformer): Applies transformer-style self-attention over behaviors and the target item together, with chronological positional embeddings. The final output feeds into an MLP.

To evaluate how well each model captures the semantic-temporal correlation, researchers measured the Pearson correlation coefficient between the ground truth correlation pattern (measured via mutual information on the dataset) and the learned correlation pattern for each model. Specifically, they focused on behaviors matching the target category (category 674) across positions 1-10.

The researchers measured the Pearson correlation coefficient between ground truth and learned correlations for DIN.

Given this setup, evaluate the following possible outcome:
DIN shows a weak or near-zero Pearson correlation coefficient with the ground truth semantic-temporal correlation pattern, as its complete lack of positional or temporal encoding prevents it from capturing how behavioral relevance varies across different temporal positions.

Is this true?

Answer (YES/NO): YES